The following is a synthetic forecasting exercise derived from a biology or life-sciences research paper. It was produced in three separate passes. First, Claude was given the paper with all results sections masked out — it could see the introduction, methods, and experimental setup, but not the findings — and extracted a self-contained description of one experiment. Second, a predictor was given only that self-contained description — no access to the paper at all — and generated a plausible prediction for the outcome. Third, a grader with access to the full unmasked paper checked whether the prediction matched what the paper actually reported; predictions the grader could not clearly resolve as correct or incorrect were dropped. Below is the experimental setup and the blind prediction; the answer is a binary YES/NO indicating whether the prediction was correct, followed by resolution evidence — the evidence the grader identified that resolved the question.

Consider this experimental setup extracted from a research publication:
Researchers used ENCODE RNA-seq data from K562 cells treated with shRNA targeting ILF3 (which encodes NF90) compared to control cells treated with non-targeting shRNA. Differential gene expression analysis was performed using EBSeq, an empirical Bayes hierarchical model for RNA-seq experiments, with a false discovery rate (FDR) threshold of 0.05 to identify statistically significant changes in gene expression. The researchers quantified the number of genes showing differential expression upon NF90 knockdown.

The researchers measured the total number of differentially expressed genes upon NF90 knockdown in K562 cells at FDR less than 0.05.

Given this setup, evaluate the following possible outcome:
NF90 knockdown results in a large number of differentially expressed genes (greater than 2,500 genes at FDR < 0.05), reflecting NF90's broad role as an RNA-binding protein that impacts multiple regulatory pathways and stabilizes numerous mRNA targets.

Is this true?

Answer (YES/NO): NO